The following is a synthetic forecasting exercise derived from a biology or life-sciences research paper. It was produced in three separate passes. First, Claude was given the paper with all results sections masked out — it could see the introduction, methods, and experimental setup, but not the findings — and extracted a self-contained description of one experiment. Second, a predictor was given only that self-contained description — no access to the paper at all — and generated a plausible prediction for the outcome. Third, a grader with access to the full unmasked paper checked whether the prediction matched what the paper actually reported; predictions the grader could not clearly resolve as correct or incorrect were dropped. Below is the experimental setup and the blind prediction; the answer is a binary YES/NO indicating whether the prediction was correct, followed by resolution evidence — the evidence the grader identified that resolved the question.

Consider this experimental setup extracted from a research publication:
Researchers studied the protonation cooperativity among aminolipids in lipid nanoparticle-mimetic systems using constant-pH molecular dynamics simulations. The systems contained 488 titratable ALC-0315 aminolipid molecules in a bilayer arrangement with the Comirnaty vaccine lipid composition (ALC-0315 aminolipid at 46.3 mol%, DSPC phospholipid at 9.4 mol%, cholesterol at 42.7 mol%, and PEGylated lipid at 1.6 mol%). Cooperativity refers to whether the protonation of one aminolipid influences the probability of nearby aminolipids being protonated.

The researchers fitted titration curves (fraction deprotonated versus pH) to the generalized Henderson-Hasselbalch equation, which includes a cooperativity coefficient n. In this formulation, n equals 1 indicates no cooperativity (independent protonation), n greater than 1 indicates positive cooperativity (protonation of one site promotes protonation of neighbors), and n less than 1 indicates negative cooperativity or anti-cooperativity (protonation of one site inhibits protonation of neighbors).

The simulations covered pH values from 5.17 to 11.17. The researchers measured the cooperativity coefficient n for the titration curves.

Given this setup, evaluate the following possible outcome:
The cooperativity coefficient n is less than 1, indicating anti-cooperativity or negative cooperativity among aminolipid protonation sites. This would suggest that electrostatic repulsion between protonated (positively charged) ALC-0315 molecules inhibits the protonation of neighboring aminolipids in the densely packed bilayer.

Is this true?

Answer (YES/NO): YES